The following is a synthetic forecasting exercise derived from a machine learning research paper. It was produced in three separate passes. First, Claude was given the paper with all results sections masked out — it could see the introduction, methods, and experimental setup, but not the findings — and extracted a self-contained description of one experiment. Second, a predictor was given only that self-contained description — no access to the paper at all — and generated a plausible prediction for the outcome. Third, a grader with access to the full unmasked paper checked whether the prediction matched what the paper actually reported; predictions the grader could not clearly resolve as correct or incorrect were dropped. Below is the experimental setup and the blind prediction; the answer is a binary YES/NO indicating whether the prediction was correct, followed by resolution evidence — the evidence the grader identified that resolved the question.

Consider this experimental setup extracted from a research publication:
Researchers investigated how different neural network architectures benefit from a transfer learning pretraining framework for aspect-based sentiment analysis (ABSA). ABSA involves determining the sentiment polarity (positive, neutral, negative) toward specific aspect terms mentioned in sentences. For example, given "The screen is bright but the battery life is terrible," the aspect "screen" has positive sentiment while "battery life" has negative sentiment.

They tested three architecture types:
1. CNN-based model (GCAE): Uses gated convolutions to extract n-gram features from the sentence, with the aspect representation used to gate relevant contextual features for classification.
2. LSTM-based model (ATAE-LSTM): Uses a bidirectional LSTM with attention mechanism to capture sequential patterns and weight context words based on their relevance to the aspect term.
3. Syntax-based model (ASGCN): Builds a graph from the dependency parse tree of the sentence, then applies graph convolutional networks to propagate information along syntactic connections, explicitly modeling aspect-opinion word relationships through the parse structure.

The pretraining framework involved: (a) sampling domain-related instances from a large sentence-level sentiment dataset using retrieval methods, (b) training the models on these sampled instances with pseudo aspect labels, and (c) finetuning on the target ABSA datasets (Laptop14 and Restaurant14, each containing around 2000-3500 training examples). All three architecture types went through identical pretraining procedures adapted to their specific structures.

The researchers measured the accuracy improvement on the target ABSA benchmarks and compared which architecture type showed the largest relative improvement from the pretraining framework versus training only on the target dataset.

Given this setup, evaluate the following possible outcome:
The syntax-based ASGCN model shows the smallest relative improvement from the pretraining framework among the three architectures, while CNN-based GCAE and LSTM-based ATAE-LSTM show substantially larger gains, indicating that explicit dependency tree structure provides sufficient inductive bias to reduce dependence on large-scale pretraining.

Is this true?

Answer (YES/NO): NO